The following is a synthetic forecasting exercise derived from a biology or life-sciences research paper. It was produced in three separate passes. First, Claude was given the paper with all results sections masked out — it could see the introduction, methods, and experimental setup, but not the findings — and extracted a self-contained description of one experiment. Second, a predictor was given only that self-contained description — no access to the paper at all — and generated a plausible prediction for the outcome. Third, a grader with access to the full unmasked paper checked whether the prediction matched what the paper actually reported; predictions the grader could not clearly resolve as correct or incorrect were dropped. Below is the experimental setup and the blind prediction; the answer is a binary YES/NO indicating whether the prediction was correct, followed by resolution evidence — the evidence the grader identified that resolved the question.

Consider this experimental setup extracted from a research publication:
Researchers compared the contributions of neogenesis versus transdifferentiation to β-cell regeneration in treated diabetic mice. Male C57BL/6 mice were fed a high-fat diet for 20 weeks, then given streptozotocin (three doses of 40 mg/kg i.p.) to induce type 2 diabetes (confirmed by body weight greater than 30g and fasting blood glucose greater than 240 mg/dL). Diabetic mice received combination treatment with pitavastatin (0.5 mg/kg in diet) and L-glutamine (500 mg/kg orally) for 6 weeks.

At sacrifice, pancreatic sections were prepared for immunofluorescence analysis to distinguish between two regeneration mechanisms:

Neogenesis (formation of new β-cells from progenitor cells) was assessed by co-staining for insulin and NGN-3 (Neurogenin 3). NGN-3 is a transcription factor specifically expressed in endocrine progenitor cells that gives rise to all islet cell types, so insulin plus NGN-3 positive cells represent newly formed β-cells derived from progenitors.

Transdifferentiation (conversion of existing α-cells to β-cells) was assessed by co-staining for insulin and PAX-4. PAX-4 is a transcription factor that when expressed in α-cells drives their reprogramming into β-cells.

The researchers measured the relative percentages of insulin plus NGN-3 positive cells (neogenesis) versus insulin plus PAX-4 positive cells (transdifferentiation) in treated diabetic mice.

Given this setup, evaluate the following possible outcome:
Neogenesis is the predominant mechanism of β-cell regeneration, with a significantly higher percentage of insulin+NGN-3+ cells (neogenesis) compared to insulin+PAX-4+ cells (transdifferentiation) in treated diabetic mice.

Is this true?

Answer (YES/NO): NO